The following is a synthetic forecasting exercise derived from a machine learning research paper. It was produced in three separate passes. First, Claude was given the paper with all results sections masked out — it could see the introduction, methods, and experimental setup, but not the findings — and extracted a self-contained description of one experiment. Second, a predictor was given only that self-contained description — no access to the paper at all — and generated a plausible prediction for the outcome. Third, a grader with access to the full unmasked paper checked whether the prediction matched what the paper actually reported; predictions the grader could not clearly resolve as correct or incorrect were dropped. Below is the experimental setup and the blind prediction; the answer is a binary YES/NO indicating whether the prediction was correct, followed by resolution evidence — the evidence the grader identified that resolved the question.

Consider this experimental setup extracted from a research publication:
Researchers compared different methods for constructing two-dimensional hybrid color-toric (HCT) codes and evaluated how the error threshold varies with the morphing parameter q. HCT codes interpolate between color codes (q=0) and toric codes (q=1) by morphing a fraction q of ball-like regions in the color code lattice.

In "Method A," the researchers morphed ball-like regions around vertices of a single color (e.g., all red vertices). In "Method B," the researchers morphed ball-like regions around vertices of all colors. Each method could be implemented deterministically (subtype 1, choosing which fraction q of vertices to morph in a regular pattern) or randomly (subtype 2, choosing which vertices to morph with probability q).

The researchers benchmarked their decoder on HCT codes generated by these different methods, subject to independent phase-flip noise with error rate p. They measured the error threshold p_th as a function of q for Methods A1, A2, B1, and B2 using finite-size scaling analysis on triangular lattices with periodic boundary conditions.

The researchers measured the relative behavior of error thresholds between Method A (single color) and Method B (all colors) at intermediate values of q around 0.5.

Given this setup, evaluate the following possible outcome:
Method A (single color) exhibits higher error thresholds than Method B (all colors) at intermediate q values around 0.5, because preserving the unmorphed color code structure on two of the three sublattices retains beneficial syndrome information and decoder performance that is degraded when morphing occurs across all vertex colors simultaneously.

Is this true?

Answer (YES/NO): NO